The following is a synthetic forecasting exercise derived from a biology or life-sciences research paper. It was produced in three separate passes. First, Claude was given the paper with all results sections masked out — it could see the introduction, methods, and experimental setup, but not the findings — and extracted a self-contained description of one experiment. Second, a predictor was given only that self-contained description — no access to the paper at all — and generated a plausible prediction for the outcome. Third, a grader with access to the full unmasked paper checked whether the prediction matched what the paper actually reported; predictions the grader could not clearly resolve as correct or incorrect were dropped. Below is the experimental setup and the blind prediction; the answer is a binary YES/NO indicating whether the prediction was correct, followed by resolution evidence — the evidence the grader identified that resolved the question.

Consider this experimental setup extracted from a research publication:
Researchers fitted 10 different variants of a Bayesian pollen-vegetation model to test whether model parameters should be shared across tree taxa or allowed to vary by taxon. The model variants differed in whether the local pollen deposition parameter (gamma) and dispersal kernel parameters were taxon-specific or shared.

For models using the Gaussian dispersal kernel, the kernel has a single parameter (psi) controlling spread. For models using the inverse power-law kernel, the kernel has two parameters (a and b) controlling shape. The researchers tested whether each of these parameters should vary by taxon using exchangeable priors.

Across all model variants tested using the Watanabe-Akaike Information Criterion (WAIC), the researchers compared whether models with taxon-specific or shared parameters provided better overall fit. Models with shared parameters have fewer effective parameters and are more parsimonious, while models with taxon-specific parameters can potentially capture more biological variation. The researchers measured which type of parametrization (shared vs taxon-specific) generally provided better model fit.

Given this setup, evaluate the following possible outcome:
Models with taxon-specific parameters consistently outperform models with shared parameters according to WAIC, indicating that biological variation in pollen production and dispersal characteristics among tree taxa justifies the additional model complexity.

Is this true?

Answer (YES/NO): NO